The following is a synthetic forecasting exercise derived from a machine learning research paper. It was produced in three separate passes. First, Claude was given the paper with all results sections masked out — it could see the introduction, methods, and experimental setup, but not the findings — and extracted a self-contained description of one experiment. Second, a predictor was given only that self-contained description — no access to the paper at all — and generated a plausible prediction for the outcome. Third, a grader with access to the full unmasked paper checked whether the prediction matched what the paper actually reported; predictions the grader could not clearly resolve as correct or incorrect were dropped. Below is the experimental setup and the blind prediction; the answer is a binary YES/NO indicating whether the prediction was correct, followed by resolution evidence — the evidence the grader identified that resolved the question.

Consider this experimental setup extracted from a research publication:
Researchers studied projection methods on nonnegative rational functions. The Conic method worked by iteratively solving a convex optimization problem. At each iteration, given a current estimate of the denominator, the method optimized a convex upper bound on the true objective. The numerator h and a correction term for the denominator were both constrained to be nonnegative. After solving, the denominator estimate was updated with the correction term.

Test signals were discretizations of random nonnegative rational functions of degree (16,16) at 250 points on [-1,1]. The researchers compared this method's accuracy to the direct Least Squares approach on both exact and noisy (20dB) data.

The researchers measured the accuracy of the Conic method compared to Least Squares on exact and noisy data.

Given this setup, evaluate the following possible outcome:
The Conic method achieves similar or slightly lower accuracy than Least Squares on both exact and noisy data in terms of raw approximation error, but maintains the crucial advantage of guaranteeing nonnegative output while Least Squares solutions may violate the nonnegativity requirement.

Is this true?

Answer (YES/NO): NO